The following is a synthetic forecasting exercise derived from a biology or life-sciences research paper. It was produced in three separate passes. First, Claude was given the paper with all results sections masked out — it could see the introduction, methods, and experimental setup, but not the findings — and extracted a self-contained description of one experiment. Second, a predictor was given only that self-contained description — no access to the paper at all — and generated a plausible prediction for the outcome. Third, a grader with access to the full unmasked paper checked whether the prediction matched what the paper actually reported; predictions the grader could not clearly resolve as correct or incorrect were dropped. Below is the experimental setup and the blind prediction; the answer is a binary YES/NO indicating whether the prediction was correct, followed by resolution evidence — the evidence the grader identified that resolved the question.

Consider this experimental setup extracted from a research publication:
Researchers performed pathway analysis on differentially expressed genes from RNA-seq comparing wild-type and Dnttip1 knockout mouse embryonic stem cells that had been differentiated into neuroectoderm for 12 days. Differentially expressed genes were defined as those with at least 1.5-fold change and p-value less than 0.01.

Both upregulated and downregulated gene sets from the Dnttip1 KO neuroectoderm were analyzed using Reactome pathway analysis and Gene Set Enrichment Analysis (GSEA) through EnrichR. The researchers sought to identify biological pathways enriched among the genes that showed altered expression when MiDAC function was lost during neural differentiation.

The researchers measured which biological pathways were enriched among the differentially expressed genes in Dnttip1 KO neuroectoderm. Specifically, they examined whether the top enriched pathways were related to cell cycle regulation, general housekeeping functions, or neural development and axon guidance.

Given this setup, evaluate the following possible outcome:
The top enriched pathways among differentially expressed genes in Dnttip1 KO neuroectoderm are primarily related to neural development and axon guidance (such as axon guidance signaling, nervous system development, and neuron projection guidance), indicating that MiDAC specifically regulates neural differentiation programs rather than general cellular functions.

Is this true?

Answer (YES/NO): YES